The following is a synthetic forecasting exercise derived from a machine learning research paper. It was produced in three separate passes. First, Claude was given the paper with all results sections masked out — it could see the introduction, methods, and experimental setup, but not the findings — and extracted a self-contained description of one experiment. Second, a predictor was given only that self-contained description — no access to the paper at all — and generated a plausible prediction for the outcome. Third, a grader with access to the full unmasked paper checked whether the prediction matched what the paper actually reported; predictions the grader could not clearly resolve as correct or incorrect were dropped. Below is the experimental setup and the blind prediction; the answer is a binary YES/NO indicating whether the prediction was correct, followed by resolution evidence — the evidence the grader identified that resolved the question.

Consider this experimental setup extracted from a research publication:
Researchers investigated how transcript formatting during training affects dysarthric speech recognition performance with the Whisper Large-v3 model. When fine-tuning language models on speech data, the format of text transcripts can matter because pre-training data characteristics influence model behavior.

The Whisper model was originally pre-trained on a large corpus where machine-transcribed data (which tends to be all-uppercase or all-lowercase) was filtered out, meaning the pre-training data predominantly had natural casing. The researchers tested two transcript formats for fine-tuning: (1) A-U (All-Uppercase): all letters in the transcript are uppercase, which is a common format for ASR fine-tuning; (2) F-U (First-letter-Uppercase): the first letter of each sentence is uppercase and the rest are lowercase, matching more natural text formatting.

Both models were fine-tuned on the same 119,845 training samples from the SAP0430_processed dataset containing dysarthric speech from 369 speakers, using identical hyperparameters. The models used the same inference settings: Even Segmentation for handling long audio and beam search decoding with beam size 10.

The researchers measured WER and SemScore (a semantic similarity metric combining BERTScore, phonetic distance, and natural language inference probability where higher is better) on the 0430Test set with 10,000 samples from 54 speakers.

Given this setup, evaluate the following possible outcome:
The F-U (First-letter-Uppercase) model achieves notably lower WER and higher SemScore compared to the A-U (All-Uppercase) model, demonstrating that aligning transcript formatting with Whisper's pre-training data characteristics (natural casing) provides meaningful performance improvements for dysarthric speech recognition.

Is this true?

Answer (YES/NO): YES